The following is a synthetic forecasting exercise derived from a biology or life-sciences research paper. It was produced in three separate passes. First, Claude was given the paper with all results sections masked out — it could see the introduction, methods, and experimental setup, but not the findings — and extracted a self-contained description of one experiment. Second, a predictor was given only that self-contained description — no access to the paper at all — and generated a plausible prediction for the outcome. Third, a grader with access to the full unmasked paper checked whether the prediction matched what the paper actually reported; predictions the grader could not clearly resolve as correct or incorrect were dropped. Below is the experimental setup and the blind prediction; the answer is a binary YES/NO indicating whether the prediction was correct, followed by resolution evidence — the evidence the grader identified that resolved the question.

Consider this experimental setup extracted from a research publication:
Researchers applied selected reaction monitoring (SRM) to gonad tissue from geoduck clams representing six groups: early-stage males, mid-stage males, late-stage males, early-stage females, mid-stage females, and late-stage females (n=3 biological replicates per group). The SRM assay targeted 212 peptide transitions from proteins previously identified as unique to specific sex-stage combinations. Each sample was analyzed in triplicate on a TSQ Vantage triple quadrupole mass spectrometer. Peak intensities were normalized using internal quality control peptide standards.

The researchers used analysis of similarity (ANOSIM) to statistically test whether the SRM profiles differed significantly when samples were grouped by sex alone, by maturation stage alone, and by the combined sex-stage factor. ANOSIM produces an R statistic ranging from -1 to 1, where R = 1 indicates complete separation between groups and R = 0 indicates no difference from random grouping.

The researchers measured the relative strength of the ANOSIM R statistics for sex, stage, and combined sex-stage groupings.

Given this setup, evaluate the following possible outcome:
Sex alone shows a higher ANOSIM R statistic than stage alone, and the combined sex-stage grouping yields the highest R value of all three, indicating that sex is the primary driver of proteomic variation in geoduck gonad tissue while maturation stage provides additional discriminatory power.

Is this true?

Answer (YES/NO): YES